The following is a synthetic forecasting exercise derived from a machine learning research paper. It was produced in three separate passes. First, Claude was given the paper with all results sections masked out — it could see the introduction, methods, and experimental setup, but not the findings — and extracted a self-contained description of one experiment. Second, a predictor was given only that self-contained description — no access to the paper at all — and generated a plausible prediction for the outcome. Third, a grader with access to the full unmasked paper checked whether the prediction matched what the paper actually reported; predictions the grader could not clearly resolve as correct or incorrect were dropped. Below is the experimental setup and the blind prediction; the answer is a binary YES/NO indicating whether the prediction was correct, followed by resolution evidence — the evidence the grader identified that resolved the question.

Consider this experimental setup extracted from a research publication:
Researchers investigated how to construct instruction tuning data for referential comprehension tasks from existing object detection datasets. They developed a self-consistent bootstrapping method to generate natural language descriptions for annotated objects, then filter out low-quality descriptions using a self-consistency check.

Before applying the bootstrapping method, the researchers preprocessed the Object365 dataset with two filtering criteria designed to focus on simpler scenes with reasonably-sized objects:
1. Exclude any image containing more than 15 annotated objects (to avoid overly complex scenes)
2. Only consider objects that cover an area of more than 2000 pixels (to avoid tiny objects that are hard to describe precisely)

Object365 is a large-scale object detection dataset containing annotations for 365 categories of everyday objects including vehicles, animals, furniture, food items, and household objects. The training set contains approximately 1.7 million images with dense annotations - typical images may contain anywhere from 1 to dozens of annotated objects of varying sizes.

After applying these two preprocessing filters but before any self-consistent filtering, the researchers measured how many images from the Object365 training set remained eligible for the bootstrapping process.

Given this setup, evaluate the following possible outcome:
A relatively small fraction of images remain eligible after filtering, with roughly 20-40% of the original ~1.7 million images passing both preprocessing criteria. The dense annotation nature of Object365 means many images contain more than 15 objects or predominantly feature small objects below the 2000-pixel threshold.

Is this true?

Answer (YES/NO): NO